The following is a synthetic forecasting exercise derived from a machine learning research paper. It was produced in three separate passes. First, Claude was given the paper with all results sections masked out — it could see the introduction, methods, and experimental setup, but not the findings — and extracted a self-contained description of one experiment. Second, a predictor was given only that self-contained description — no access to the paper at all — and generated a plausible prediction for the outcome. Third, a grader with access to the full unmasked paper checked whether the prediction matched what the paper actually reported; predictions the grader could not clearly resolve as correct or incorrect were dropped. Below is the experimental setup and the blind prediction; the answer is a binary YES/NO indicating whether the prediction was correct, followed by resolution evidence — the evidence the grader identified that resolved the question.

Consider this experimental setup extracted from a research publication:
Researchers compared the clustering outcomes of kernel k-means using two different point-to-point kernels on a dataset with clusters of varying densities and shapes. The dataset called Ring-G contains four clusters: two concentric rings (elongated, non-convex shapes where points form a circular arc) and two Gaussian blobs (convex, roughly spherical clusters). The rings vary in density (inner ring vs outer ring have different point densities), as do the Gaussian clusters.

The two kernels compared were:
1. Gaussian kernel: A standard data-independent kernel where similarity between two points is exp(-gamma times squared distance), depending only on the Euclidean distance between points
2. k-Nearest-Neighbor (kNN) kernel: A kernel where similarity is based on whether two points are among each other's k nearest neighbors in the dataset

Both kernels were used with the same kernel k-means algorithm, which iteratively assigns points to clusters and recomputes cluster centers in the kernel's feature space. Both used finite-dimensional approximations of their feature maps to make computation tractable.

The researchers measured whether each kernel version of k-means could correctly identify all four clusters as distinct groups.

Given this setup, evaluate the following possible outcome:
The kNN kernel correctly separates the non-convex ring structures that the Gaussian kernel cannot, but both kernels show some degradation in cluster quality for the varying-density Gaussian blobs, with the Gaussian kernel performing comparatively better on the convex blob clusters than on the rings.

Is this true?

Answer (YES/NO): NO